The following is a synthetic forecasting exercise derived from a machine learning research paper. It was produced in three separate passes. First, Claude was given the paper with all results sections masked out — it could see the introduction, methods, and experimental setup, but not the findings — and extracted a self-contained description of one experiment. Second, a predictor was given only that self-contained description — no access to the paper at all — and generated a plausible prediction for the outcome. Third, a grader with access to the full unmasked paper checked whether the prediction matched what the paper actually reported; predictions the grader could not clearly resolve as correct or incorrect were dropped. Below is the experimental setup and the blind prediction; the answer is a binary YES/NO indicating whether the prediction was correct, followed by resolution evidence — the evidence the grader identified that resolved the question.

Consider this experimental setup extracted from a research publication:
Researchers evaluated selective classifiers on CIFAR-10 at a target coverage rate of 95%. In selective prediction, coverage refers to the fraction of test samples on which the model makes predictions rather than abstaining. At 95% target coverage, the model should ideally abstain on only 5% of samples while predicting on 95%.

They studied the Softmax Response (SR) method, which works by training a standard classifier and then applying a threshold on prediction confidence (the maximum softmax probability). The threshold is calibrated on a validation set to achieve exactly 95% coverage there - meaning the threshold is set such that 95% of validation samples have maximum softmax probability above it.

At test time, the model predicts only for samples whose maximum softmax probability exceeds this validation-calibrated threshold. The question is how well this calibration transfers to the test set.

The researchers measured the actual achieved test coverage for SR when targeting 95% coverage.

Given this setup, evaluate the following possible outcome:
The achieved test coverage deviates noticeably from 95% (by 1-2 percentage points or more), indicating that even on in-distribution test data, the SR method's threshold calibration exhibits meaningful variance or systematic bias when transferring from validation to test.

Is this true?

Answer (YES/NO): YES